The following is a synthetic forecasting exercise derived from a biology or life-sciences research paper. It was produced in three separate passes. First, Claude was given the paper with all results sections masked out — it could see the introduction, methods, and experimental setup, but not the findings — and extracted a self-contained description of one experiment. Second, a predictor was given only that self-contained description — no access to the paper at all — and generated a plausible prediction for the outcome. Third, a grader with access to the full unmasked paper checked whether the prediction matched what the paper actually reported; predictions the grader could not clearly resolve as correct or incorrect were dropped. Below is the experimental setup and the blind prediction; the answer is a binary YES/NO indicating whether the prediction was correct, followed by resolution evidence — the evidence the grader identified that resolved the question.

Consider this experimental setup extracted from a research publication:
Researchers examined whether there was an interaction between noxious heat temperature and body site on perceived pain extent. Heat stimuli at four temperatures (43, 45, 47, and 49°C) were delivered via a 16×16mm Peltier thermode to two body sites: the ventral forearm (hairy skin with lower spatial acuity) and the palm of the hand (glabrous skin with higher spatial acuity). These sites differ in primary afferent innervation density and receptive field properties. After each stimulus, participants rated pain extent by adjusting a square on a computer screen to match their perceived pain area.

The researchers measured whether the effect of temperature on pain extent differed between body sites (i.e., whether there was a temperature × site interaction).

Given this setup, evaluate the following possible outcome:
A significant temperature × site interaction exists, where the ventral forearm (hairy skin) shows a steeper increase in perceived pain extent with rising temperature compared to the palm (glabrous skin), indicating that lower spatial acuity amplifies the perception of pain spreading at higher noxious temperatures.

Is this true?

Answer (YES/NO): YES